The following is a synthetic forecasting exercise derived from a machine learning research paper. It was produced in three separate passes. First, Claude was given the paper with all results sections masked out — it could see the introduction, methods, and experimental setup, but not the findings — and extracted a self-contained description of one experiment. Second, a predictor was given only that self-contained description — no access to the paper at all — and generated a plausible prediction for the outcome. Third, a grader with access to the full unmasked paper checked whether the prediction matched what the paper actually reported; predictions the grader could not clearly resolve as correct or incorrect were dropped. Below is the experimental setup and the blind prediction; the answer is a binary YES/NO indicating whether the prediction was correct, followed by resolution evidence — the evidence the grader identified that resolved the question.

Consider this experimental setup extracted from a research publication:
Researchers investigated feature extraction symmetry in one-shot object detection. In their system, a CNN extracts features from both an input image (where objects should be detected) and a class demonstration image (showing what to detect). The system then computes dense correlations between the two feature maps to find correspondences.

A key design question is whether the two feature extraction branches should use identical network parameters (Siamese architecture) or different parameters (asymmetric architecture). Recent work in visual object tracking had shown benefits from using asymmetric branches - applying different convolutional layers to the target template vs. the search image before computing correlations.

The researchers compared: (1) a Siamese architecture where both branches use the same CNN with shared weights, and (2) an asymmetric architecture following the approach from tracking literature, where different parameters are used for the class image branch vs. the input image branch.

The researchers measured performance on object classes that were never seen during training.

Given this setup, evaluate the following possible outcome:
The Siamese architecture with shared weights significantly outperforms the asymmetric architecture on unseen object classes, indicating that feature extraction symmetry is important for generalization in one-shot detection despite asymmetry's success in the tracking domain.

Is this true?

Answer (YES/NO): YES